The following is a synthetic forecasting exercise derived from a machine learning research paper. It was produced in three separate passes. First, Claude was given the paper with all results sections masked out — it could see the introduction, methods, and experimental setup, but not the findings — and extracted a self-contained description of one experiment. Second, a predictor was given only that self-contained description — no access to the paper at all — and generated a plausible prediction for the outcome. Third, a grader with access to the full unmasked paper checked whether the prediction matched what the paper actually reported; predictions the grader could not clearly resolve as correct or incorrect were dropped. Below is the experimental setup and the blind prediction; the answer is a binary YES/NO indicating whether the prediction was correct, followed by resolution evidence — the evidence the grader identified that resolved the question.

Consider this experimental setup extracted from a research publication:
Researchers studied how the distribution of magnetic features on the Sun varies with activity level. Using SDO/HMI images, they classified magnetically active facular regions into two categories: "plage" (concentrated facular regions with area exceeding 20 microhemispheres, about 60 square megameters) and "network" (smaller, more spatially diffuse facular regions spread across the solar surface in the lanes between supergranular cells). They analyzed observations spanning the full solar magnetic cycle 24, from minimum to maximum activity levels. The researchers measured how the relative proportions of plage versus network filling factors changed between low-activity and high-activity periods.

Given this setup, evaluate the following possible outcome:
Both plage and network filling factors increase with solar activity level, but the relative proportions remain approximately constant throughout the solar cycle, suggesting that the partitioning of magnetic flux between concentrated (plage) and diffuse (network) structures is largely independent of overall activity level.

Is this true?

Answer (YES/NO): NO